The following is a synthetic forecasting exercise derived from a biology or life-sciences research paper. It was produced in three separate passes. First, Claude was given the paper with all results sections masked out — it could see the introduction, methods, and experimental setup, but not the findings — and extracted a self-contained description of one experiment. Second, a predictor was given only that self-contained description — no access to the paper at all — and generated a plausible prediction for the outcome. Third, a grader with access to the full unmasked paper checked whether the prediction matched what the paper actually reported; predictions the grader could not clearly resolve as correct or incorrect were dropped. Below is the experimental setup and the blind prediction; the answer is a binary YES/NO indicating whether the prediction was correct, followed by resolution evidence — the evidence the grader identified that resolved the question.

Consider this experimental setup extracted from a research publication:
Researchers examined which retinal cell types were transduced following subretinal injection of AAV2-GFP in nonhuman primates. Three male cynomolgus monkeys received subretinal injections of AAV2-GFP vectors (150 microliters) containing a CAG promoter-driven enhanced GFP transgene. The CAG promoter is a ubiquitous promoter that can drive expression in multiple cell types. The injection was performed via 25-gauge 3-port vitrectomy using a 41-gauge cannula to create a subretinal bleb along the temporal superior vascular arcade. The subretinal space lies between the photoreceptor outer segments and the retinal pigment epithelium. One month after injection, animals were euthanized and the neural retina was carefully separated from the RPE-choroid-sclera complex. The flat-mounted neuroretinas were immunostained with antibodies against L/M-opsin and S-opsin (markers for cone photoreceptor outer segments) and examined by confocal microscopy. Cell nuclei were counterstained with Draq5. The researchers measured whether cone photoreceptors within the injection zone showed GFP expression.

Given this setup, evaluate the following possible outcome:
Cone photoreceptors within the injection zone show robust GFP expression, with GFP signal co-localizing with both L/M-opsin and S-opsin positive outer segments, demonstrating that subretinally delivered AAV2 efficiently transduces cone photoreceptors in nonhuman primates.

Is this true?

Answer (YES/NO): NO